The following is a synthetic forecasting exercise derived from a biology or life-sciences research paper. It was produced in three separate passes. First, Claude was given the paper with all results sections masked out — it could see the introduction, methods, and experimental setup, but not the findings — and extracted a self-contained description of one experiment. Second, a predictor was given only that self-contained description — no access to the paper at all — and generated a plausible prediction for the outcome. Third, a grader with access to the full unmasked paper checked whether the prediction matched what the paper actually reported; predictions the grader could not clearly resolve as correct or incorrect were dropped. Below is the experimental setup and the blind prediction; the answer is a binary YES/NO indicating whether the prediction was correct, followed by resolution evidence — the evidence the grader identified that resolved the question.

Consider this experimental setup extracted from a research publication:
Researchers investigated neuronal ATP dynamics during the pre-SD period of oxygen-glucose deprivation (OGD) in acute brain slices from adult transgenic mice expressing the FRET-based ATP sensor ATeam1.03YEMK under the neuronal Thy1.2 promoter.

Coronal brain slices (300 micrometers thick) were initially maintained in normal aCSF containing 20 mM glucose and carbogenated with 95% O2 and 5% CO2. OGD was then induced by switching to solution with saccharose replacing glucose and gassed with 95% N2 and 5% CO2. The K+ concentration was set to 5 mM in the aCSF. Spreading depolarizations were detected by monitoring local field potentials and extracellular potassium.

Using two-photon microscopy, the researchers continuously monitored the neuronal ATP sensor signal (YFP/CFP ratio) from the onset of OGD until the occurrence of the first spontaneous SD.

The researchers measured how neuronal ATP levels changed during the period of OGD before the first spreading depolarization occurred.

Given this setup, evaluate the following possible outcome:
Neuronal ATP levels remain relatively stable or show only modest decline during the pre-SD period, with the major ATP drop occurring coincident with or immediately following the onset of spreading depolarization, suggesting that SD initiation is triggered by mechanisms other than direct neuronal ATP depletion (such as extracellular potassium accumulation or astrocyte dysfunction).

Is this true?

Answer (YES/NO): YES